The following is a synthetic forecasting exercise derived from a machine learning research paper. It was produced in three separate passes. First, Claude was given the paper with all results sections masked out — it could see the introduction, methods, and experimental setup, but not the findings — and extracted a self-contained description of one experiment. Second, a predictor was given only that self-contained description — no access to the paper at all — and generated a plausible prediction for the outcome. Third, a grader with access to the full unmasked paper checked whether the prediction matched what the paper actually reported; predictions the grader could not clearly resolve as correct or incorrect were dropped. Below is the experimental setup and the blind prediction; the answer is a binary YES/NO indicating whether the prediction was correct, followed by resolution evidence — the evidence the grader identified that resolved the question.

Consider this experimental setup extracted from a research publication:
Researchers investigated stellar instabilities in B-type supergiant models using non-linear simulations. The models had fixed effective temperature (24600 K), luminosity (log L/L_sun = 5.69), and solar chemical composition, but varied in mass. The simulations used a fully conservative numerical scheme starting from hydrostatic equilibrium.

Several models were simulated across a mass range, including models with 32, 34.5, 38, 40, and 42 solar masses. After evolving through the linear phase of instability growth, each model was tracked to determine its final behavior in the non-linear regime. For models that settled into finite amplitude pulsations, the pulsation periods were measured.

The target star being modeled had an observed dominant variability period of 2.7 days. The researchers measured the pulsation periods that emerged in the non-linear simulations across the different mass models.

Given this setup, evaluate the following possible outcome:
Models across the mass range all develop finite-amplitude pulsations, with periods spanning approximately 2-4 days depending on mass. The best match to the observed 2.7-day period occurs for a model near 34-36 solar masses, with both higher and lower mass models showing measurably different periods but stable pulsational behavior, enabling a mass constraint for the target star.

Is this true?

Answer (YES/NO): NO